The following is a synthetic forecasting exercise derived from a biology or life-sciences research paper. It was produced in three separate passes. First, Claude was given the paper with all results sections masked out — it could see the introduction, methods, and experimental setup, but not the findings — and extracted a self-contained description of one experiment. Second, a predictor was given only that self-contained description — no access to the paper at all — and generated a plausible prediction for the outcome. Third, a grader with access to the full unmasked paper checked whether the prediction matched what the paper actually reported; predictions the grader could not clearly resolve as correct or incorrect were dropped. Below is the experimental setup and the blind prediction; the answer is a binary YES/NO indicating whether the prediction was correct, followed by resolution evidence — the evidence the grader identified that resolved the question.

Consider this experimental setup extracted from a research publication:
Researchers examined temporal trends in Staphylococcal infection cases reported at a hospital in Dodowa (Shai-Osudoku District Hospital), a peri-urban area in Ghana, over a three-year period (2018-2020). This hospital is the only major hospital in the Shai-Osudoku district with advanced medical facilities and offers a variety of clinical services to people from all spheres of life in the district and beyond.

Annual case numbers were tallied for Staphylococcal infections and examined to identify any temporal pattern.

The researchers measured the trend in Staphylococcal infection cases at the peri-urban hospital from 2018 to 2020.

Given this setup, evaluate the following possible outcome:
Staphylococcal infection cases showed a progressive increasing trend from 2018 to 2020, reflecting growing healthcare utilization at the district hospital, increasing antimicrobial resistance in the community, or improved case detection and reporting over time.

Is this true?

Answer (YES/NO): NO